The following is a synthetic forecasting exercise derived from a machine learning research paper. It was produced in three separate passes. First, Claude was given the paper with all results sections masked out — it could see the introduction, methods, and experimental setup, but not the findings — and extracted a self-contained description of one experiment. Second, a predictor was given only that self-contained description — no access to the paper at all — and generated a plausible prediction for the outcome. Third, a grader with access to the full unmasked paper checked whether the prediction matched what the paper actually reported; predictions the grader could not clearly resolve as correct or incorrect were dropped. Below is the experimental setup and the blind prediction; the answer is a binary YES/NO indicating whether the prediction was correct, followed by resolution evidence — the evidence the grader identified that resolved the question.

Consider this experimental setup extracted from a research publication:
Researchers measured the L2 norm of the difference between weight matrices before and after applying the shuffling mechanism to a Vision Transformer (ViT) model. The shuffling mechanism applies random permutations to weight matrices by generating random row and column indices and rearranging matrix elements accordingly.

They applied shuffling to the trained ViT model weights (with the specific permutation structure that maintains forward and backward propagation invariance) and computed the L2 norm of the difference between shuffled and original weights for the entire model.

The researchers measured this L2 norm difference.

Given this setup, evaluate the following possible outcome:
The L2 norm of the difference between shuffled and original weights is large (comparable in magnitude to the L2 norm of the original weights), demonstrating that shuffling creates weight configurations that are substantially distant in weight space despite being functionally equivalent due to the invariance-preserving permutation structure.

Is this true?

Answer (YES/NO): YES